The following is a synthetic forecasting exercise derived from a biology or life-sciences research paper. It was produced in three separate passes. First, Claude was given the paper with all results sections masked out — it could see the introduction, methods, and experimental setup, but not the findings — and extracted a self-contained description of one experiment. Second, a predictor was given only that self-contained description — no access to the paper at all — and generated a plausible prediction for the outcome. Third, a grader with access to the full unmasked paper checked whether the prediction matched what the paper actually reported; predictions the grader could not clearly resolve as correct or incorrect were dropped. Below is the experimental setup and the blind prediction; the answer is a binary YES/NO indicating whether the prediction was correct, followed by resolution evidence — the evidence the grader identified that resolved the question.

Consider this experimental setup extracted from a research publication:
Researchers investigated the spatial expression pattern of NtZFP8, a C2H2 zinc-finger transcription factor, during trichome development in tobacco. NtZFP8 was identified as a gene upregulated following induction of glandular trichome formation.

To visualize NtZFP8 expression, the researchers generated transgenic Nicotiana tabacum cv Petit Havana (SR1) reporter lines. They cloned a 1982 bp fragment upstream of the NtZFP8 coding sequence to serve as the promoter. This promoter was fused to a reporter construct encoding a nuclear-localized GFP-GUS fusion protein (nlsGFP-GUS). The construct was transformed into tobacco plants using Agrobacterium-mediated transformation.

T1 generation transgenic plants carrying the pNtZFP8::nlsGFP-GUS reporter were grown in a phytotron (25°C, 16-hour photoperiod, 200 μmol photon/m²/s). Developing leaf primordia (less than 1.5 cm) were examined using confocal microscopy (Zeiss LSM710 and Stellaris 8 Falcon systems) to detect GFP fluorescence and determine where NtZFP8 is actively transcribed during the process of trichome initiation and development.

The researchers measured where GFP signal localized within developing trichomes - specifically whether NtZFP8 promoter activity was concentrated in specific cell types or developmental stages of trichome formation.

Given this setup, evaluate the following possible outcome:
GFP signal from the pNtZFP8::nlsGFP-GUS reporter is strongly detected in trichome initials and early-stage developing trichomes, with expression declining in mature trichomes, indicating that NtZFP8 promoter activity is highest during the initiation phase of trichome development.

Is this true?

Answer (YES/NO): YES